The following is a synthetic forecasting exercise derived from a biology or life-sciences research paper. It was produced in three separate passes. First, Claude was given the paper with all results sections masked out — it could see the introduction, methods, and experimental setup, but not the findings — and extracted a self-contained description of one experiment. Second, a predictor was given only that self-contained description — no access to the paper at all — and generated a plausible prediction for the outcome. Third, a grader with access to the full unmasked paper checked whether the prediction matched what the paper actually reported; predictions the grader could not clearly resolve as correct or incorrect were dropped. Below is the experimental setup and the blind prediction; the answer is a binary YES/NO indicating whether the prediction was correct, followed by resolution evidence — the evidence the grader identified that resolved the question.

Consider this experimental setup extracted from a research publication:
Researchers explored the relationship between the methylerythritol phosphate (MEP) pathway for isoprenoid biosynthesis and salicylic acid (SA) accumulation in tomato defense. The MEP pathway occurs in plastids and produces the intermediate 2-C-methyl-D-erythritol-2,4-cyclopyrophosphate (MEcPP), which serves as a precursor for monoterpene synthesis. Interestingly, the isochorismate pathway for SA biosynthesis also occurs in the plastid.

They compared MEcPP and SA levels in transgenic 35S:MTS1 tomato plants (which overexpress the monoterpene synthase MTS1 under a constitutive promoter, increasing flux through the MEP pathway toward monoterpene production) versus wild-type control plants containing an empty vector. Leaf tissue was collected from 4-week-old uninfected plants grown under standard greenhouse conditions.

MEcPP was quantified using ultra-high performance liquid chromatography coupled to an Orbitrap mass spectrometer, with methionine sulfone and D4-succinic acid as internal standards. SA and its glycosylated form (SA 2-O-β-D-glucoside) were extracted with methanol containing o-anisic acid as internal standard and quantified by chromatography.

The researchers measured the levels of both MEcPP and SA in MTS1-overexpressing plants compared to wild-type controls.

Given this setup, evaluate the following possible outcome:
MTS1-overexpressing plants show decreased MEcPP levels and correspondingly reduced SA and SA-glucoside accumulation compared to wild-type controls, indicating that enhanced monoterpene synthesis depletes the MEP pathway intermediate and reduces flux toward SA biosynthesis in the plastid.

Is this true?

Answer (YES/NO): YES